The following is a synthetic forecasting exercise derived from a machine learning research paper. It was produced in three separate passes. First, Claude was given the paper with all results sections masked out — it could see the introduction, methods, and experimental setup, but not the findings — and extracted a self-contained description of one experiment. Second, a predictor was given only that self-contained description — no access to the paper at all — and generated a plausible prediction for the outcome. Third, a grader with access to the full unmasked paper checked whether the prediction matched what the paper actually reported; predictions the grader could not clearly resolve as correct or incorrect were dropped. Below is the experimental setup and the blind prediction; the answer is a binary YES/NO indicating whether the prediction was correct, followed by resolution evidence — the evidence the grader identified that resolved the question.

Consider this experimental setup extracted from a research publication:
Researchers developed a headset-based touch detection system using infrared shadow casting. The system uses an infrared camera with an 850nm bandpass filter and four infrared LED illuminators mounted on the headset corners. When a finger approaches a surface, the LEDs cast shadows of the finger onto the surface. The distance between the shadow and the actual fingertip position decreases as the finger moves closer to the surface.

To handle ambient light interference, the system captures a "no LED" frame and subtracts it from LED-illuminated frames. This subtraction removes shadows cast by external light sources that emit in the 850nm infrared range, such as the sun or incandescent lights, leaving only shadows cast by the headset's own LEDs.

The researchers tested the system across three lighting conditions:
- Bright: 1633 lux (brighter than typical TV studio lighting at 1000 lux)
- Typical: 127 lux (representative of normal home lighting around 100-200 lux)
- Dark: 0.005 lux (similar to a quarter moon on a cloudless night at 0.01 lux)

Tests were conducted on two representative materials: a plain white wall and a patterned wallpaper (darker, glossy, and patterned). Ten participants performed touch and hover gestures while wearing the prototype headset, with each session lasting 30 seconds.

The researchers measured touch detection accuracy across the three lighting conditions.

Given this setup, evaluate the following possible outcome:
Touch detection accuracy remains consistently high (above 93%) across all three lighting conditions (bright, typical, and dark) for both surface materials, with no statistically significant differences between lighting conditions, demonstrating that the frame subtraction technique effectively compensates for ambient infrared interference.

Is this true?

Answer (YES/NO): NO